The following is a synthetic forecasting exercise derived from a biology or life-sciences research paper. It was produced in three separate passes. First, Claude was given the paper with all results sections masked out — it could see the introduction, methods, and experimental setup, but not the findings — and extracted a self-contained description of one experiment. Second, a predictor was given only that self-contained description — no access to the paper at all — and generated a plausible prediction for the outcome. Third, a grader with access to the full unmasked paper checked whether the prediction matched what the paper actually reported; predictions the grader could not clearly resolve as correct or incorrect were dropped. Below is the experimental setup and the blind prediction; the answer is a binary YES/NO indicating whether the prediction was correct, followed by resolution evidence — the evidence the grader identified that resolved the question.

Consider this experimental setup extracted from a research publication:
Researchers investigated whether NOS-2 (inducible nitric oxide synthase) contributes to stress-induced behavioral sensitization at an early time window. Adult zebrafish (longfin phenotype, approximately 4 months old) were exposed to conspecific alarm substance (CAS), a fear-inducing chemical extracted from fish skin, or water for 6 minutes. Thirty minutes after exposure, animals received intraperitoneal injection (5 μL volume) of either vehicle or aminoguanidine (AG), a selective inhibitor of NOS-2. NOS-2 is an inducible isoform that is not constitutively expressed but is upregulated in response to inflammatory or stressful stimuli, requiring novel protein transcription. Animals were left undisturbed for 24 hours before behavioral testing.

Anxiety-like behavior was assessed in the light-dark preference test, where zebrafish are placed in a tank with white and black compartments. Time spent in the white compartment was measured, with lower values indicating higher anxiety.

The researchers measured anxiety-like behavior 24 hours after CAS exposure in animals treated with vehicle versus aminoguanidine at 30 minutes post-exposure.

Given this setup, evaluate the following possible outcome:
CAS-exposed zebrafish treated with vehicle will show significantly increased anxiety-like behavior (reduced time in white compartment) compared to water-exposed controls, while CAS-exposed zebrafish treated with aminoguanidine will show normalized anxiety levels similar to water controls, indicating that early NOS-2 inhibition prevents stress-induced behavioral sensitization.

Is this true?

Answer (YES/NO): NO